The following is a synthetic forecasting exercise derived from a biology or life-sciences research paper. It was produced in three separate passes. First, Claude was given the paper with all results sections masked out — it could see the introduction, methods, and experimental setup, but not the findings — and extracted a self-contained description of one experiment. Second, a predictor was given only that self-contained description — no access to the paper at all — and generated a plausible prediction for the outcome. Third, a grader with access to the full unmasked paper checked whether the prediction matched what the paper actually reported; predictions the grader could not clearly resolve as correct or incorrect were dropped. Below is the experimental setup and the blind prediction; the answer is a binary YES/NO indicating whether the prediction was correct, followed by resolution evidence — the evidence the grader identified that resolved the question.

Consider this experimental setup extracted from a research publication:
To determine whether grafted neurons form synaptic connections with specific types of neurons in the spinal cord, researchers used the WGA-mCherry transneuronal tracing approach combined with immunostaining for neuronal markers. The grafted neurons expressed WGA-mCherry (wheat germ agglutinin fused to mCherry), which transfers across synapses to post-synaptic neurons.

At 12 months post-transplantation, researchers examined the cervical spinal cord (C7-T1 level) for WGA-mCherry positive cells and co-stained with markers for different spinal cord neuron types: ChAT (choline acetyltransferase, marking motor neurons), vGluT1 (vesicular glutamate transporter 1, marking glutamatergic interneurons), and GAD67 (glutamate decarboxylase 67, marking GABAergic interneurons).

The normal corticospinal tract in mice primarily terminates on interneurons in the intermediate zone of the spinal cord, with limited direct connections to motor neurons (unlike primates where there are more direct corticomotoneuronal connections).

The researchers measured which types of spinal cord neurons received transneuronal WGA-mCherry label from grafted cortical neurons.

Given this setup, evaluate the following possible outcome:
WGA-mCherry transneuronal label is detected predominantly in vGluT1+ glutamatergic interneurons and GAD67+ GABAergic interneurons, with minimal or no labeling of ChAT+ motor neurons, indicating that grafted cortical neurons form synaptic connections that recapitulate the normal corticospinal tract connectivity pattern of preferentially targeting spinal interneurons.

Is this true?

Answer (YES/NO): NO